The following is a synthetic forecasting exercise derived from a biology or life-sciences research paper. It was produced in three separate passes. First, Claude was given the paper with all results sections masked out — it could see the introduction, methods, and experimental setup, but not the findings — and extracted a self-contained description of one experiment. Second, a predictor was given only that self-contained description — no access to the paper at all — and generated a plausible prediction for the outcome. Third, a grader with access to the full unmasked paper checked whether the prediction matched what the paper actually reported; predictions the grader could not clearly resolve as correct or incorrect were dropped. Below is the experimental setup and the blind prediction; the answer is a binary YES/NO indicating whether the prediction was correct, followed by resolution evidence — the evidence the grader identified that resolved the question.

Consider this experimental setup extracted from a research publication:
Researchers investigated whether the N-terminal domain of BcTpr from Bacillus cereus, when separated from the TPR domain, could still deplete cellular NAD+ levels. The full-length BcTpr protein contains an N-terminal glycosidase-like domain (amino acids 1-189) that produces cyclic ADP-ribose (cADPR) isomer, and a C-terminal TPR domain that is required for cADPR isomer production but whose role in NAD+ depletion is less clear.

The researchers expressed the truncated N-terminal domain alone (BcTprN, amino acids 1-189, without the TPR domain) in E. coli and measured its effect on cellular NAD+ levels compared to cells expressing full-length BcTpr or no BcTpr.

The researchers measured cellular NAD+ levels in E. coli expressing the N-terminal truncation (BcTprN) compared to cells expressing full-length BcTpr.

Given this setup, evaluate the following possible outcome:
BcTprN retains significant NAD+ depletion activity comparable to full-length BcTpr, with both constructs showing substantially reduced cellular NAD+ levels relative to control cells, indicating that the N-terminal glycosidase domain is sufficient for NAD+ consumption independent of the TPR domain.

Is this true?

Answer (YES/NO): NO